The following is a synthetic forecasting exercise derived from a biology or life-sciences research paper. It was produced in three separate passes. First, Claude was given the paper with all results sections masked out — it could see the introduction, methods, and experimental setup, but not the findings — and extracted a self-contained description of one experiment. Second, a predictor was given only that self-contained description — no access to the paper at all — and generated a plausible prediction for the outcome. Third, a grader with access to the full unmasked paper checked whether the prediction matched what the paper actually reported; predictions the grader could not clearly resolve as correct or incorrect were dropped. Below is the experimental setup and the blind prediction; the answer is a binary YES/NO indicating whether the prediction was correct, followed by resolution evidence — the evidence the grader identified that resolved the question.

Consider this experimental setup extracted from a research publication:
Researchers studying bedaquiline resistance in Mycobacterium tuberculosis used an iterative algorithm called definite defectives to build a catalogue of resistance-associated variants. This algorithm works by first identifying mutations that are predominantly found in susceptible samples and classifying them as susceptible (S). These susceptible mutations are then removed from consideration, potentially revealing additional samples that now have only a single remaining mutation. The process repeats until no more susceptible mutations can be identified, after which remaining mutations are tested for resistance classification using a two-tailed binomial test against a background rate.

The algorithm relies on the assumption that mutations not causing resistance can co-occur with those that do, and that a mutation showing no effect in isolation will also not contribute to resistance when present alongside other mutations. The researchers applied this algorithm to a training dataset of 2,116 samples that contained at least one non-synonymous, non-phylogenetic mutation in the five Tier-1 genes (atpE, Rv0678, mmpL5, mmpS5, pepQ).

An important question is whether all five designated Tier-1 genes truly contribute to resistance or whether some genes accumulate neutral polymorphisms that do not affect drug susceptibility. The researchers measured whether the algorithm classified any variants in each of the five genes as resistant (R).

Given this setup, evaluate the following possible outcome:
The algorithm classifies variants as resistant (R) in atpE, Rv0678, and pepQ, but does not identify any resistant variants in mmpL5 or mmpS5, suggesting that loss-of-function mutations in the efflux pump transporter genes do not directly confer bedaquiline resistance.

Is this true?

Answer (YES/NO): YES